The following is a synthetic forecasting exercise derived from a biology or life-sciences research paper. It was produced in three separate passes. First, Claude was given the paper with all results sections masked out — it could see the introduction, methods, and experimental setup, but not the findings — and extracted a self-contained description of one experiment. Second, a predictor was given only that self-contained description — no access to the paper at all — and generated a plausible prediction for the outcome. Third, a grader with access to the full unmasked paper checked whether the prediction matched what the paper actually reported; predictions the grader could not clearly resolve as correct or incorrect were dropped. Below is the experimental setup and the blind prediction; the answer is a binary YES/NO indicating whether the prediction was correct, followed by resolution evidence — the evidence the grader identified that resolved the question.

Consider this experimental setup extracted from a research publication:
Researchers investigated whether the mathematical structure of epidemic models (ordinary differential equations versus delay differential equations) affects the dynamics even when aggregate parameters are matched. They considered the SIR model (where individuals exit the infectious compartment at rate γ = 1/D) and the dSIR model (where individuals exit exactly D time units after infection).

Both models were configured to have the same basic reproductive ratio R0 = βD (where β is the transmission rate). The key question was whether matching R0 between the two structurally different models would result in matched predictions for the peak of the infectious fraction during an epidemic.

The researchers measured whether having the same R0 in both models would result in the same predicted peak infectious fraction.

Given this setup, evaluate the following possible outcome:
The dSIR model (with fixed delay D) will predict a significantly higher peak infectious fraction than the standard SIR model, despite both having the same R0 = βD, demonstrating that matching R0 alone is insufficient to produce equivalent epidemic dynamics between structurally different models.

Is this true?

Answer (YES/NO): YES